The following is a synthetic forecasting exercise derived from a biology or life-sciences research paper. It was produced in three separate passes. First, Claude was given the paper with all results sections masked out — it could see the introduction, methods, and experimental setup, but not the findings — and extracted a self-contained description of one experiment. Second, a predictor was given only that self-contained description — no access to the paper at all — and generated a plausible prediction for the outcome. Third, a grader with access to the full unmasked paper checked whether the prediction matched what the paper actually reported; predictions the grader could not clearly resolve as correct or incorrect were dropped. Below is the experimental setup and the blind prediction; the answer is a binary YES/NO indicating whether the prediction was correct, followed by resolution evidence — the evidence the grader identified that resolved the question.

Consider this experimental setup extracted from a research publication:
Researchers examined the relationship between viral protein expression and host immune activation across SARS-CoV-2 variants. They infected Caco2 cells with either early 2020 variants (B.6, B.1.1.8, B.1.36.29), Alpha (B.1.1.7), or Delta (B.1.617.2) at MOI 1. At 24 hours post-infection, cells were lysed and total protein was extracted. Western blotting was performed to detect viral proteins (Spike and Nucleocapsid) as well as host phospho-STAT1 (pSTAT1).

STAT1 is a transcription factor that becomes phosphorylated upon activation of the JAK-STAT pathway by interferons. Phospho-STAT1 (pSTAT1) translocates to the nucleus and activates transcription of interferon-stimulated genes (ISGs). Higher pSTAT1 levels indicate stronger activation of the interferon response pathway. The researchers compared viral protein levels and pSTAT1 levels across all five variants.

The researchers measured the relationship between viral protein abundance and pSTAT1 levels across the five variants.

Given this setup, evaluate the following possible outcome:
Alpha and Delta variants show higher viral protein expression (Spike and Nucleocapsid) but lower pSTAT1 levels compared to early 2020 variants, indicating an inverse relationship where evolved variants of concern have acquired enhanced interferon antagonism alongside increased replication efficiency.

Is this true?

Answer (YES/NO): NO